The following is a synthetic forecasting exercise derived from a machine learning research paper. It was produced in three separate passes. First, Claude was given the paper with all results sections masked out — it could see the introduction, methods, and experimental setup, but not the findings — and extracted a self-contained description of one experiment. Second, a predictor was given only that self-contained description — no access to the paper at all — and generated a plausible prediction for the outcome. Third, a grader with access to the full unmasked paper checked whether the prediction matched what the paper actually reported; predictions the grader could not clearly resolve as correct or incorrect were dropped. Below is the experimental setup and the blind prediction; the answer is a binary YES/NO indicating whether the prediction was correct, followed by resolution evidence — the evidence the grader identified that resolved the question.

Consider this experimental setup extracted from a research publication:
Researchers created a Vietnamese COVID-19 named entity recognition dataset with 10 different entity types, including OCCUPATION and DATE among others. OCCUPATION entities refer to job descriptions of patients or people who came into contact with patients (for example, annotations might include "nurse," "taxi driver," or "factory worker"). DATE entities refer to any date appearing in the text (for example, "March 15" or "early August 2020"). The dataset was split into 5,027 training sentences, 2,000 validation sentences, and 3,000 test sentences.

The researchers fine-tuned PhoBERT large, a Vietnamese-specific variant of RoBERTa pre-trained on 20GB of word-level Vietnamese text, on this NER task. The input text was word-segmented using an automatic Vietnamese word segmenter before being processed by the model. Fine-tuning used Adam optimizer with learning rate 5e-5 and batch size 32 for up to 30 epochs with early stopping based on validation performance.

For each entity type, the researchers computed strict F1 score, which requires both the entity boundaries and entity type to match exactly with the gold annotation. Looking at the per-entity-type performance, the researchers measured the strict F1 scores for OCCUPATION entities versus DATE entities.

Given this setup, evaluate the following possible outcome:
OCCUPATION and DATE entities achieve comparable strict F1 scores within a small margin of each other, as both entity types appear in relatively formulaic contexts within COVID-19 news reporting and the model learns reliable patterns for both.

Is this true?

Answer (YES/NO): NO